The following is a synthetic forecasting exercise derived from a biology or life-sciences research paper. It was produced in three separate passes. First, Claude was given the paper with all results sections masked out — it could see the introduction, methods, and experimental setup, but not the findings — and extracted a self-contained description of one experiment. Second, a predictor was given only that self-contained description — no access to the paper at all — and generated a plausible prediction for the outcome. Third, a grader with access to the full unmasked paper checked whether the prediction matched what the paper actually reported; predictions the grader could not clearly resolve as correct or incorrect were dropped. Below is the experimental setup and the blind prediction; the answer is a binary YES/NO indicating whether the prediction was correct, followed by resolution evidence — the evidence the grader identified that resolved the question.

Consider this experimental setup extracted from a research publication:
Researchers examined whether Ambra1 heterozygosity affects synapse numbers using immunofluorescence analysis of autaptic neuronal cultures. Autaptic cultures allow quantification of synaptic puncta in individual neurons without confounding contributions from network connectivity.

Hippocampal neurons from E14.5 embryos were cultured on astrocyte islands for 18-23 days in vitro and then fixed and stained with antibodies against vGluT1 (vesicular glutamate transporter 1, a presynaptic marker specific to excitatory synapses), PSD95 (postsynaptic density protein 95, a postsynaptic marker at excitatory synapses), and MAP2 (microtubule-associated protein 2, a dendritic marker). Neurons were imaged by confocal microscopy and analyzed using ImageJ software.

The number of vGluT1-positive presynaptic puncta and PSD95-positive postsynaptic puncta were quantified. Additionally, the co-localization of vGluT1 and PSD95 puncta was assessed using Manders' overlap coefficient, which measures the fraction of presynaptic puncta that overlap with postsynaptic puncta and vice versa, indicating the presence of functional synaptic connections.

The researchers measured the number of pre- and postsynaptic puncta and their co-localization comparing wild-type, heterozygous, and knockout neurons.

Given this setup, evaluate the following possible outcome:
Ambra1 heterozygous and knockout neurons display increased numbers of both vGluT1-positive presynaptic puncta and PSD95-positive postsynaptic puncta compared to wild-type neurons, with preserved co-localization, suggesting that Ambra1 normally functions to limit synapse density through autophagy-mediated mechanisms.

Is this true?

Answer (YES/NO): NO